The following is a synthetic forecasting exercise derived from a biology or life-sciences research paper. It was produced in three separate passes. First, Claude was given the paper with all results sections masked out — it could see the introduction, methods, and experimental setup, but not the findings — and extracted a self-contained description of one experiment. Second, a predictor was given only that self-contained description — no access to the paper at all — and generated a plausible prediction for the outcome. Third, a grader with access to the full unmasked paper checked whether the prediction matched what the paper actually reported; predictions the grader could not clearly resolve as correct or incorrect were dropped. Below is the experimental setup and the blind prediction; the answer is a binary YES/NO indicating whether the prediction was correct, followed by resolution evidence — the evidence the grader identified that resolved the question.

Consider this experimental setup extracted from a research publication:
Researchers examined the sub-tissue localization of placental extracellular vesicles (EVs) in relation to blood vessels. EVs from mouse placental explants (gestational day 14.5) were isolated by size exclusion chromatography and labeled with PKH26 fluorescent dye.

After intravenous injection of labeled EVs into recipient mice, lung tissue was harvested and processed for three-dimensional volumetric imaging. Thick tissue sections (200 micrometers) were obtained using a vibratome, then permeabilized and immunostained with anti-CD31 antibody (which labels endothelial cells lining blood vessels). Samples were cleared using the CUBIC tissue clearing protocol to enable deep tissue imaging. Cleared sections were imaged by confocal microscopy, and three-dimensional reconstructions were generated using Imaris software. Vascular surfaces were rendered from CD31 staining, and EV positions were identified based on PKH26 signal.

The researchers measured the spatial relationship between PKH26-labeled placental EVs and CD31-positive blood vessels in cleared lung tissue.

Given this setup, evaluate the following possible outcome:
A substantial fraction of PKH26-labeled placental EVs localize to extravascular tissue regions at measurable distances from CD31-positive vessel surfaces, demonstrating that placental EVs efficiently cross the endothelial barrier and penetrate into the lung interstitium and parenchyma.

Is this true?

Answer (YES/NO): YES